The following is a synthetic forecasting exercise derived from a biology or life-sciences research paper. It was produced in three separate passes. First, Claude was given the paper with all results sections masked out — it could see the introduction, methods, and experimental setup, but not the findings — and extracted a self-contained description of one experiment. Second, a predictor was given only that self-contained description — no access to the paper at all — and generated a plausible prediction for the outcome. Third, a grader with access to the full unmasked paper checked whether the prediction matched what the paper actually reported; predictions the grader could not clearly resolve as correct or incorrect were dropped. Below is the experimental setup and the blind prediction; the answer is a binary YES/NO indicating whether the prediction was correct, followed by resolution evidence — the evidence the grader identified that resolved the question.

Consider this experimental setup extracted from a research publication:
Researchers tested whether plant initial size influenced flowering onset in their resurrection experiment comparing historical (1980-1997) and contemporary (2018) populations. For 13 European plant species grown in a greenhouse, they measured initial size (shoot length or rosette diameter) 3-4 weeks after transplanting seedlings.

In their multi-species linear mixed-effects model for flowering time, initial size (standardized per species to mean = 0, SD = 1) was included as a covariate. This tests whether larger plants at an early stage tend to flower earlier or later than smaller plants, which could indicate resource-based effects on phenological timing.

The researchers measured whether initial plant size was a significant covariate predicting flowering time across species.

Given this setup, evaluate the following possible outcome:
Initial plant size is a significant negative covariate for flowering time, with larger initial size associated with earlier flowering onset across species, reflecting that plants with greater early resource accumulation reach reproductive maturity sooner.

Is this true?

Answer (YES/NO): NO